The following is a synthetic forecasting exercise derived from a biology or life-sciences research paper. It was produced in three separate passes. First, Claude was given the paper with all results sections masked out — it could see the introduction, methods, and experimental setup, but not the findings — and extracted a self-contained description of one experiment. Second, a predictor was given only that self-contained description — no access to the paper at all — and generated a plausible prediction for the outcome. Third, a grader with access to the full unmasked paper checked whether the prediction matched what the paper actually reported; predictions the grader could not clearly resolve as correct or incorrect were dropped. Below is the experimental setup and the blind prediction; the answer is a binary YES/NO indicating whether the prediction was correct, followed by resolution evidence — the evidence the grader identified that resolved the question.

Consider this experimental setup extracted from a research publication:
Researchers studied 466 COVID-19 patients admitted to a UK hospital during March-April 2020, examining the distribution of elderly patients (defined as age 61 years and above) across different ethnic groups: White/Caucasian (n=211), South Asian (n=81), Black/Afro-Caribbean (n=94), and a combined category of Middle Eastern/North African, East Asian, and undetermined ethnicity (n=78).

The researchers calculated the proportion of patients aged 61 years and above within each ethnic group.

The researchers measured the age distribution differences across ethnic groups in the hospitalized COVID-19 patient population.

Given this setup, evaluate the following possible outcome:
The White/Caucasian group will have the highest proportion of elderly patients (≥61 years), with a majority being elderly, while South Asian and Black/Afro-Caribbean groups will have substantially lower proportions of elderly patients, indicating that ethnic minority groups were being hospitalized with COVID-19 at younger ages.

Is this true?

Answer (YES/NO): YES